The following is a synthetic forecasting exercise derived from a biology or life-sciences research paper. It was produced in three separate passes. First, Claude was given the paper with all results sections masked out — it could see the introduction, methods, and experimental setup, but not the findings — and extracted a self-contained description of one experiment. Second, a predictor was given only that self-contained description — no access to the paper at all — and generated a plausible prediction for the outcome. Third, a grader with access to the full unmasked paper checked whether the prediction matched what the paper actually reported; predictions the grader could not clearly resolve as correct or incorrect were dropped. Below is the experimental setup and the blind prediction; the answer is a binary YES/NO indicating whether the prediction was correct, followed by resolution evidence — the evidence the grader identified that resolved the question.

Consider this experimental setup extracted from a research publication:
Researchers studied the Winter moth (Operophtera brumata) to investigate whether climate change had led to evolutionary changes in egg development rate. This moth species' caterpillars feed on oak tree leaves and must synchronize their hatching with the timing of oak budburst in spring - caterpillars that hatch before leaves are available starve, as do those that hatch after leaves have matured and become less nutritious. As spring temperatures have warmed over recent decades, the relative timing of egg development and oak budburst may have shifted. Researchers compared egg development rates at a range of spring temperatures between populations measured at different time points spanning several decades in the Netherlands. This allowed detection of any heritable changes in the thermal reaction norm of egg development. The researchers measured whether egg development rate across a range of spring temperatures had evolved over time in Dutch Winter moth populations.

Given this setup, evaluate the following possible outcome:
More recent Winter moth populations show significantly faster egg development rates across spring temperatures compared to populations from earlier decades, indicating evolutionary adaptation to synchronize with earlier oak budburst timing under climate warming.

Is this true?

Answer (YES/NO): NO